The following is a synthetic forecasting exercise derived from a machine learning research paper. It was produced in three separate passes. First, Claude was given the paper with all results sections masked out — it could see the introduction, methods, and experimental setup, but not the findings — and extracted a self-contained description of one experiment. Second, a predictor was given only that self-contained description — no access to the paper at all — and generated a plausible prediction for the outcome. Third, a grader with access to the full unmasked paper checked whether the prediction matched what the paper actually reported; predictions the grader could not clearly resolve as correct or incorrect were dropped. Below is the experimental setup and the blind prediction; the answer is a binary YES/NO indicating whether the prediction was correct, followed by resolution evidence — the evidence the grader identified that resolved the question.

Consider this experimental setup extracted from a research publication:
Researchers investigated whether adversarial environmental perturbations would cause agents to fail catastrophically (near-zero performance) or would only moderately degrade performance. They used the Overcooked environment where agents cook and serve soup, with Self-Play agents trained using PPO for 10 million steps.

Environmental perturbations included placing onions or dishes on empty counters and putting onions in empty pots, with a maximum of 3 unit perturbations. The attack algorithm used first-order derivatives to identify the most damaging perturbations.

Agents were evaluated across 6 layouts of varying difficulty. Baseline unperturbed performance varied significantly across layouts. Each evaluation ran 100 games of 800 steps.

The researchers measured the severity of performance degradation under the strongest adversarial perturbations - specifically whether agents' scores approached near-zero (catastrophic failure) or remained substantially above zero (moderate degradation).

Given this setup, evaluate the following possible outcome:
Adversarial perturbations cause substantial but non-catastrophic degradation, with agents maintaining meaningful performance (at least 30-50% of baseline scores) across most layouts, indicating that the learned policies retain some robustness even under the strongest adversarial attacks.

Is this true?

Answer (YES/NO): NO